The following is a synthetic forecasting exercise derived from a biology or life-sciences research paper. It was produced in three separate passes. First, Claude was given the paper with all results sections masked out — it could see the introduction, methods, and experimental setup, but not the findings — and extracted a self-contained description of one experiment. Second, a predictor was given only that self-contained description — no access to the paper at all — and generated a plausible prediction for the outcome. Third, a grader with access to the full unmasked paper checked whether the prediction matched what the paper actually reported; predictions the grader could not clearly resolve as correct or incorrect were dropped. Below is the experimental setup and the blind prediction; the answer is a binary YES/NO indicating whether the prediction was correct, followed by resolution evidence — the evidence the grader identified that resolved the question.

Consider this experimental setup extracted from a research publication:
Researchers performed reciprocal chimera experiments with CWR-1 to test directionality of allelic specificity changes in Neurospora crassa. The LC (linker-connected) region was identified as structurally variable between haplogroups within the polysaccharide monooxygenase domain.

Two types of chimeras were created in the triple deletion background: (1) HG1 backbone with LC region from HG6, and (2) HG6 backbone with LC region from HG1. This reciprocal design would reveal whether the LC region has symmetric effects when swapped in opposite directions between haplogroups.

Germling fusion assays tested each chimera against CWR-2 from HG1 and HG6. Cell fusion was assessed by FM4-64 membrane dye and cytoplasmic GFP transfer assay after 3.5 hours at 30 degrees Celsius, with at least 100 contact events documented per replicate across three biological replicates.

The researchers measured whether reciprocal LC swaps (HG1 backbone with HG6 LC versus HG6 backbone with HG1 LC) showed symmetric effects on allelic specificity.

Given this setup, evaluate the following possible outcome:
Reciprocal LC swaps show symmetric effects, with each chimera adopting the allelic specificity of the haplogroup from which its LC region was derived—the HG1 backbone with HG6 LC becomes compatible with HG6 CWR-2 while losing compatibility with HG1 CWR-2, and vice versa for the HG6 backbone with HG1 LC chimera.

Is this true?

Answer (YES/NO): NO